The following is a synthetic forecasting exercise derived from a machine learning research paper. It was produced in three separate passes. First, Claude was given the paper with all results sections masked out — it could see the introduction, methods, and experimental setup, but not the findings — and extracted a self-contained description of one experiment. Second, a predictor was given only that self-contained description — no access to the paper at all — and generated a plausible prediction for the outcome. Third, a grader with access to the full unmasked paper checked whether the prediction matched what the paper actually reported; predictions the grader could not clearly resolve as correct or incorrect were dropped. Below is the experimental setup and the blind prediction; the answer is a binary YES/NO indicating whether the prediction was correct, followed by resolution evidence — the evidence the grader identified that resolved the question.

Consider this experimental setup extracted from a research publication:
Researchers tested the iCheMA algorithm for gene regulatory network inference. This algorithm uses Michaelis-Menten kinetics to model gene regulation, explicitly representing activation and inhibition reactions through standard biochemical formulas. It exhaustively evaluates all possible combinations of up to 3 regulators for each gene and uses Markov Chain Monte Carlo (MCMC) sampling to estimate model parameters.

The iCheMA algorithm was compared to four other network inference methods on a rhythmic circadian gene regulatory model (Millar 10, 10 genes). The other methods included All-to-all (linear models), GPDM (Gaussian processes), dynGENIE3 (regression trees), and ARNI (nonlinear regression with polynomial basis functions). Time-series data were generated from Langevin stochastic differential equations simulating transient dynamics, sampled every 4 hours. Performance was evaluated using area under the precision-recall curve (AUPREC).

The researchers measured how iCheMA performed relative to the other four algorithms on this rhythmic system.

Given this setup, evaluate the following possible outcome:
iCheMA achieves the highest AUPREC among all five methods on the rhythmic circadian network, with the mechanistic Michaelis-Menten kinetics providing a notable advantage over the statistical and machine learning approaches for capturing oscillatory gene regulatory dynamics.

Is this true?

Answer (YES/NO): NO